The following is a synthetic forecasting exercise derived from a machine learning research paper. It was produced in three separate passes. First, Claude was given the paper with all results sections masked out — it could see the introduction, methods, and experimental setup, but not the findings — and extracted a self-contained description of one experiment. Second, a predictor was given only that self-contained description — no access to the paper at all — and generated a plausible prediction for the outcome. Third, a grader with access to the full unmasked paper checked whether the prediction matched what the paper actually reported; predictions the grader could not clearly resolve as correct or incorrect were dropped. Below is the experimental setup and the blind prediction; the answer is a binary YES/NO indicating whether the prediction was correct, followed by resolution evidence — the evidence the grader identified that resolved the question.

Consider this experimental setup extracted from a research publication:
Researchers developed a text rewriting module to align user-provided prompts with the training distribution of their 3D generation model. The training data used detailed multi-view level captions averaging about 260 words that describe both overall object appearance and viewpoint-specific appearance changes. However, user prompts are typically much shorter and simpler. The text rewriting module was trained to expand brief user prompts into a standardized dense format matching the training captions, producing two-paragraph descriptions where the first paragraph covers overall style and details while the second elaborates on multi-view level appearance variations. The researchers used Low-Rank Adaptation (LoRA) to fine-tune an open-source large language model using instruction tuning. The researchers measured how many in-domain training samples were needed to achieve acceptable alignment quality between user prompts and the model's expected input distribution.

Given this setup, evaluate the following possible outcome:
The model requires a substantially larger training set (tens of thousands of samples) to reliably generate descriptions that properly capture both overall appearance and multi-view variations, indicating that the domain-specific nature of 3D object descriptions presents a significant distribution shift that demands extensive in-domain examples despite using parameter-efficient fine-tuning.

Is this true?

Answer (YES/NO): NO